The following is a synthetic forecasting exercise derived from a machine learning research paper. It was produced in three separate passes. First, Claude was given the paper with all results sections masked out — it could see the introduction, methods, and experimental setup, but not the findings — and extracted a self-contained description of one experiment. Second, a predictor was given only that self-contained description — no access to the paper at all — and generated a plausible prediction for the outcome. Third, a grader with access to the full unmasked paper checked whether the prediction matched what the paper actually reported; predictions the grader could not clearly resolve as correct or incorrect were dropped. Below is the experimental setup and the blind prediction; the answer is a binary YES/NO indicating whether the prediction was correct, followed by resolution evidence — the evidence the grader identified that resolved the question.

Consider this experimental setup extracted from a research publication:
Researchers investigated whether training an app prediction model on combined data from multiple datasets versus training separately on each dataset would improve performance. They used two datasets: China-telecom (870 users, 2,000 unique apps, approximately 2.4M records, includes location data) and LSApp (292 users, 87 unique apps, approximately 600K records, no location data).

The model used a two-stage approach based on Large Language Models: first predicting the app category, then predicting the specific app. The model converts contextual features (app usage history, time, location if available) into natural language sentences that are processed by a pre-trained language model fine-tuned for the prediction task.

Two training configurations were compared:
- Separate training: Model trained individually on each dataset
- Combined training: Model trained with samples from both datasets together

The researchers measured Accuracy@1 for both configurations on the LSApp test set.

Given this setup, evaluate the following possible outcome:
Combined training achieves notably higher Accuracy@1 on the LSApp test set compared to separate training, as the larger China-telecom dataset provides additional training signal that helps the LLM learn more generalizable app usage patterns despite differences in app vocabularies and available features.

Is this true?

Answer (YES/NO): NO